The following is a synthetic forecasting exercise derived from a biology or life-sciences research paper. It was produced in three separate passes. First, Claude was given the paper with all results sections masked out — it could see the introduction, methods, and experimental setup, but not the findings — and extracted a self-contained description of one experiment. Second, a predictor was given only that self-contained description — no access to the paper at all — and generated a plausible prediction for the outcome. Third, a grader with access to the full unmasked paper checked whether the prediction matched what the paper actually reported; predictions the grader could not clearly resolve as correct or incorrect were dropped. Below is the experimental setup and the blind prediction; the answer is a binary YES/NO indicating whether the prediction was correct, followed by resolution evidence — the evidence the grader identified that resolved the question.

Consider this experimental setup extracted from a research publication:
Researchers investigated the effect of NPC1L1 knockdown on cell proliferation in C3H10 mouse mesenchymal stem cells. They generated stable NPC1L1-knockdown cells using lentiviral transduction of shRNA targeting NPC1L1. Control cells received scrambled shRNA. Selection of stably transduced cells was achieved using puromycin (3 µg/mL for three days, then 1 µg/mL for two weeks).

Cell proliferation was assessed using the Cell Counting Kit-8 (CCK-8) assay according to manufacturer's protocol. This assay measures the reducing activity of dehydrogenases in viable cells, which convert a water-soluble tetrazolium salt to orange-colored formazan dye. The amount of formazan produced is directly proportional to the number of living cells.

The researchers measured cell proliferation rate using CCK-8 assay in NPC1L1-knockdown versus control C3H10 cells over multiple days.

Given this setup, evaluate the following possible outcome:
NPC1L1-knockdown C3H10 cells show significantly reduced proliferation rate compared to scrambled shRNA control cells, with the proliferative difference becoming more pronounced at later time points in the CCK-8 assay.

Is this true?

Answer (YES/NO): NO